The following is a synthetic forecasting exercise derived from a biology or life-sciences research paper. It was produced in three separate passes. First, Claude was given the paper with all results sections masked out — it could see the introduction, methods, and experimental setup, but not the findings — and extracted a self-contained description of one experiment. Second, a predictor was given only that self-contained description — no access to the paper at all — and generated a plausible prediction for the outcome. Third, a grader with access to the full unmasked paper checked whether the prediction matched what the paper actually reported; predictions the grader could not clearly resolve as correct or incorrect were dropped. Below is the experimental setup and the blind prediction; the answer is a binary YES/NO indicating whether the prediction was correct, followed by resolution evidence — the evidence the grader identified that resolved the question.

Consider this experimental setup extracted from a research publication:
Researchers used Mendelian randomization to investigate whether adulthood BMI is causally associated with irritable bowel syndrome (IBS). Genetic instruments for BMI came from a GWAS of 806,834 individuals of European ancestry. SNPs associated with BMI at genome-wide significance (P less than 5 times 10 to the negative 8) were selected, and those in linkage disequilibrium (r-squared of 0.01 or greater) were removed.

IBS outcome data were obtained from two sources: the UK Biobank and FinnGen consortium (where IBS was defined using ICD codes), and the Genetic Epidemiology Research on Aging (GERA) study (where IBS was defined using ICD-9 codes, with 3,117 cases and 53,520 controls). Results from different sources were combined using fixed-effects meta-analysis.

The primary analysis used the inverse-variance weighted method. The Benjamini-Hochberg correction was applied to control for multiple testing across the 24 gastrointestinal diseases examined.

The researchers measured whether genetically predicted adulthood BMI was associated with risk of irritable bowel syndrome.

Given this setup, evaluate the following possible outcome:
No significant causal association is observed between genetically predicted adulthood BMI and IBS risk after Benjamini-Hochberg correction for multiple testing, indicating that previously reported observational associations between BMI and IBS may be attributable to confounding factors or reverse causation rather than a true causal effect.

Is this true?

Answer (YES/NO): NO